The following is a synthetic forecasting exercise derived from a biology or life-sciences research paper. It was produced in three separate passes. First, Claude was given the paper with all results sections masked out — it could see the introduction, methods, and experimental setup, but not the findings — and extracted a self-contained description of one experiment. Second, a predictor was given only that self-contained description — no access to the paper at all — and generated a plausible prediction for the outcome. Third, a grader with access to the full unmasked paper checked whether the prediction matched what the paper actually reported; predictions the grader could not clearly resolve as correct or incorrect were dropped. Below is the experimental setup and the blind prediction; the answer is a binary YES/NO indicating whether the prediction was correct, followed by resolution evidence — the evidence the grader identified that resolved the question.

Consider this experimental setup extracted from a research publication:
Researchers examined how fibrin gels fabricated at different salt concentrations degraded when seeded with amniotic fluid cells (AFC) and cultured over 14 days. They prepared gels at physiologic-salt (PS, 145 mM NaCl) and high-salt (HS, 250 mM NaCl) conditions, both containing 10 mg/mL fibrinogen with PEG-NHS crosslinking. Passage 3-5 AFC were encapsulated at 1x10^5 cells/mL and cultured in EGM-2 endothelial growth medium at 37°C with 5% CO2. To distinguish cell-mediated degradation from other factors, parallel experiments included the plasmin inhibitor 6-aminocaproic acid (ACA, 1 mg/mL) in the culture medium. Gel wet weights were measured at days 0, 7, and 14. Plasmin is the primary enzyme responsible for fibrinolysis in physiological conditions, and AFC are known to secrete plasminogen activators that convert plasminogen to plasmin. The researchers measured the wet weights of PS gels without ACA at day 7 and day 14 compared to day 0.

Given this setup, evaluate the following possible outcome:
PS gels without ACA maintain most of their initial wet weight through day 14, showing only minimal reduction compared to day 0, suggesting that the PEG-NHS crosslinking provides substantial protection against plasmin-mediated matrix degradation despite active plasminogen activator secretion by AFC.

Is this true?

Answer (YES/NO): NO